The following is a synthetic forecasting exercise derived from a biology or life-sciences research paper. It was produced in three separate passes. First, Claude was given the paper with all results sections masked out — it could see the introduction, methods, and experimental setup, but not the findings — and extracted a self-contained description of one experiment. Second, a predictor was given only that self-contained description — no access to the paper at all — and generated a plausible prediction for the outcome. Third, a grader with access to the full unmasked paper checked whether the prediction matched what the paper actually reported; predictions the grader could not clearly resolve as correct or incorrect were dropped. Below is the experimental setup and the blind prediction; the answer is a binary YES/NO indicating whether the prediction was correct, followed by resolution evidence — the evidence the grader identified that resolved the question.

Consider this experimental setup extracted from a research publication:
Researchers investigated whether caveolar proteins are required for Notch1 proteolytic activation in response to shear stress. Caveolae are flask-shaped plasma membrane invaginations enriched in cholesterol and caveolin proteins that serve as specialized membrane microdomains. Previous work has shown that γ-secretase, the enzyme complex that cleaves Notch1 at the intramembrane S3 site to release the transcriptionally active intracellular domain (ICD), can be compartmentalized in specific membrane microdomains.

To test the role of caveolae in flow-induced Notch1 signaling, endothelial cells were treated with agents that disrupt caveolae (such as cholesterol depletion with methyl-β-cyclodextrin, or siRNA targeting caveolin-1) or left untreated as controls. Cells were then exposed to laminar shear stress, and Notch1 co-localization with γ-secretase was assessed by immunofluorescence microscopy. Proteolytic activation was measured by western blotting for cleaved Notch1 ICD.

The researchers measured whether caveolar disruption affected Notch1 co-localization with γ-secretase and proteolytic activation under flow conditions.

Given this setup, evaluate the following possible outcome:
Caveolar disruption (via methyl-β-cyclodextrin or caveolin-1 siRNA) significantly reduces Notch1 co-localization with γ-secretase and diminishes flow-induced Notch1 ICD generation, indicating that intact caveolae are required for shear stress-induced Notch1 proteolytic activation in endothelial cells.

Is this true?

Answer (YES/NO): YES